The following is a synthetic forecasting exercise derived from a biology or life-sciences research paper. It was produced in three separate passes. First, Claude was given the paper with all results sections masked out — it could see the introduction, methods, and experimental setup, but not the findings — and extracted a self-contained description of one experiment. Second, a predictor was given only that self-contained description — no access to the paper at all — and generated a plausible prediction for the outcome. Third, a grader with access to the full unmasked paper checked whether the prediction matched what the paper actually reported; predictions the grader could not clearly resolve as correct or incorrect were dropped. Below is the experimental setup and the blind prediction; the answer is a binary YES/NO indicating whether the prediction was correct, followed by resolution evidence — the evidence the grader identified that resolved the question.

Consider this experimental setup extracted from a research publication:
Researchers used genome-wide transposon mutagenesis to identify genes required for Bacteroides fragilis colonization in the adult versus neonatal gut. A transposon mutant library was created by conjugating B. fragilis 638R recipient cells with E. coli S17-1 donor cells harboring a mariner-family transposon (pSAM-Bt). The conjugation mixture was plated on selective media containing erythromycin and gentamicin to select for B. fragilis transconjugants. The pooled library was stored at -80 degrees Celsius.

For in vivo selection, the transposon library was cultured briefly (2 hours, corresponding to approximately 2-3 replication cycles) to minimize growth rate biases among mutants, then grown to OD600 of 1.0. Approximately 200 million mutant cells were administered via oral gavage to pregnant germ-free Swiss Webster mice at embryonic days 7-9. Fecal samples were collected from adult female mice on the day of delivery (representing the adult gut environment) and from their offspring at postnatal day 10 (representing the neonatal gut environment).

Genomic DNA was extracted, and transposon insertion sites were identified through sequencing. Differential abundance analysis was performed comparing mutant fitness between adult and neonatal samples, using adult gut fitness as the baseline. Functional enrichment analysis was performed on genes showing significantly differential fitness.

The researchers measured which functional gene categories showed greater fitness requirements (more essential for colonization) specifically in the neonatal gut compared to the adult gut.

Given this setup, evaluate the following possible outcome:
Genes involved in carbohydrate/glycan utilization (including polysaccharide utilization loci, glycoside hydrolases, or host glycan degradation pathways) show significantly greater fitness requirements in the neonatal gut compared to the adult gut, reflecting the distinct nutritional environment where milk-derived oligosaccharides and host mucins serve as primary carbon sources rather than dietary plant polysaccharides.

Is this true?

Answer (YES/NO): NO